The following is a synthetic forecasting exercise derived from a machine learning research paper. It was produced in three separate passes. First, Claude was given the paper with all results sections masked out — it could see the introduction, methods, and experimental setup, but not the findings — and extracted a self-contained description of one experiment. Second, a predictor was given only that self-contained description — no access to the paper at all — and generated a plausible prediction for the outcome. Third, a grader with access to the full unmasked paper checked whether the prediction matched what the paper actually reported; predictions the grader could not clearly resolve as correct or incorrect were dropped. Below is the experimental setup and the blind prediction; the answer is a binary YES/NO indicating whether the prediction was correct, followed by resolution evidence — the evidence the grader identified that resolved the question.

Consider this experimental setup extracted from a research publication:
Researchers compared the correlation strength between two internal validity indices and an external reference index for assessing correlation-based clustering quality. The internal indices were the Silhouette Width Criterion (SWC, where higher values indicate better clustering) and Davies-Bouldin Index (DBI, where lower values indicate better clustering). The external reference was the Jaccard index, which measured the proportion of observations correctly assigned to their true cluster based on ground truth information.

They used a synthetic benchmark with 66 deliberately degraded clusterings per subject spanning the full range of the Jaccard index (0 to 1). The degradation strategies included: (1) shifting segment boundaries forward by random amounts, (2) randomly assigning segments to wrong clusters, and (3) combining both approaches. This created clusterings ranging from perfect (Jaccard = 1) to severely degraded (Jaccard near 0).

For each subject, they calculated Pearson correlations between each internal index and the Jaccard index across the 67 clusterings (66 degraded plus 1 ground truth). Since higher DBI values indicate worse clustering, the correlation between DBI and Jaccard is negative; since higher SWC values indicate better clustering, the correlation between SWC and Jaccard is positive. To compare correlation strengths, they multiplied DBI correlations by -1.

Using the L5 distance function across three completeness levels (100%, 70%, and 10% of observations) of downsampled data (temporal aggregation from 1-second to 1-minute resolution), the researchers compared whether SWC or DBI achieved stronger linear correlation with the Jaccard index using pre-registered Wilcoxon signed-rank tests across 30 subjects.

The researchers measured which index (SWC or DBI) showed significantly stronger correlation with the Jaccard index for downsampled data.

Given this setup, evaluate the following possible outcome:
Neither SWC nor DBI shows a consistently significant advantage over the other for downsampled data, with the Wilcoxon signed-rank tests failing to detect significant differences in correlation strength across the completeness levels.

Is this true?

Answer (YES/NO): NO